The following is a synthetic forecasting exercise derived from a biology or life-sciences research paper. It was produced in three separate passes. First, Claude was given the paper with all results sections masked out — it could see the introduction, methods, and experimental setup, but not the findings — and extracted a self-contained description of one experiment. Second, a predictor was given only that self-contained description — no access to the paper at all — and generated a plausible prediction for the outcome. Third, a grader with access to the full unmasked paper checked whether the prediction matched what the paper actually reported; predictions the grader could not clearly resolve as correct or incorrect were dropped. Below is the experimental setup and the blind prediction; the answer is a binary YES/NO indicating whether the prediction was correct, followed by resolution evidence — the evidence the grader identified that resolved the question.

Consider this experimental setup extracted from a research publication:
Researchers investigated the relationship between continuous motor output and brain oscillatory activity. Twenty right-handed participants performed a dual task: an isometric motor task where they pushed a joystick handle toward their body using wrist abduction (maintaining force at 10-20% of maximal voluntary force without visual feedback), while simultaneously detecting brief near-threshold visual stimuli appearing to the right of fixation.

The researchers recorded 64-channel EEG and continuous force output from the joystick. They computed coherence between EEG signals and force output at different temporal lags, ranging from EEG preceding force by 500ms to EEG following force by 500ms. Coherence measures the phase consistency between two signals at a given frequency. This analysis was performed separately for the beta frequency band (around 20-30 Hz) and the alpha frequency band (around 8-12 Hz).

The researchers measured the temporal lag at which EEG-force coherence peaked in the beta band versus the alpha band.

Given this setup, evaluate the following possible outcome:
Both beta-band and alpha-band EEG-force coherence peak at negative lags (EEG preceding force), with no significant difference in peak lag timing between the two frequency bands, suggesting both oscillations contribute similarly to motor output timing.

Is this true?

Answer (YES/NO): NO